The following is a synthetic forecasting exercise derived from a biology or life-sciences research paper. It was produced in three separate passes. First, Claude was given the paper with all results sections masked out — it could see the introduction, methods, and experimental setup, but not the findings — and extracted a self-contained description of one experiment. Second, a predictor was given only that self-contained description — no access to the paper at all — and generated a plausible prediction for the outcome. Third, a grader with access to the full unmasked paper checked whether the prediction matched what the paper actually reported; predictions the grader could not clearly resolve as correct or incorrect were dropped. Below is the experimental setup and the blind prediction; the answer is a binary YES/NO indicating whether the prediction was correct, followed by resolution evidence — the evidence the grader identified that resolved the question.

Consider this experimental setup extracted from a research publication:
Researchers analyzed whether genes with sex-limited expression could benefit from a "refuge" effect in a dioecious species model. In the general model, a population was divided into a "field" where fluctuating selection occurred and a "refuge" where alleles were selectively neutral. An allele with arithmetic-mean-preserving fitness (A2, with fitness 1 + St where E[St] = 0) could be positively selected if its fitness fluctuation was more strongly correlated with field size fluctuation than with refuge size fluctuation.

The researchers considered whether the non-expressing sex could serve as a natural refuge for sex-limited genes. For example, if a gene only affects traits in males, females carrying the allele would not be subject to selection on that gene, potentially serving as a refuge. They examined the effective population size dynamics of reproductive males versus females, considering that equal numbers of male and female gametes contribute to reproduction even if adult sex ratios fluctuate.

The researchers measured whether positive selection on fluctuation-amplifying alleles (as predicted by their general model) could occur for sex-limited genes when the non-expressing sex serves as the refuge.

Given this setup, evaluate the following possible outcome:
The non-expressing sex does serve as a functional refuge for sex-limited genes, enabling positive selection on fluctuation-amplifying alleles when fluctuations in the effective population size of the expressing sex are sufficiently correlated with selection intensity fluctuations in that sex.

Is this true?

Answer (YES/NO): NO